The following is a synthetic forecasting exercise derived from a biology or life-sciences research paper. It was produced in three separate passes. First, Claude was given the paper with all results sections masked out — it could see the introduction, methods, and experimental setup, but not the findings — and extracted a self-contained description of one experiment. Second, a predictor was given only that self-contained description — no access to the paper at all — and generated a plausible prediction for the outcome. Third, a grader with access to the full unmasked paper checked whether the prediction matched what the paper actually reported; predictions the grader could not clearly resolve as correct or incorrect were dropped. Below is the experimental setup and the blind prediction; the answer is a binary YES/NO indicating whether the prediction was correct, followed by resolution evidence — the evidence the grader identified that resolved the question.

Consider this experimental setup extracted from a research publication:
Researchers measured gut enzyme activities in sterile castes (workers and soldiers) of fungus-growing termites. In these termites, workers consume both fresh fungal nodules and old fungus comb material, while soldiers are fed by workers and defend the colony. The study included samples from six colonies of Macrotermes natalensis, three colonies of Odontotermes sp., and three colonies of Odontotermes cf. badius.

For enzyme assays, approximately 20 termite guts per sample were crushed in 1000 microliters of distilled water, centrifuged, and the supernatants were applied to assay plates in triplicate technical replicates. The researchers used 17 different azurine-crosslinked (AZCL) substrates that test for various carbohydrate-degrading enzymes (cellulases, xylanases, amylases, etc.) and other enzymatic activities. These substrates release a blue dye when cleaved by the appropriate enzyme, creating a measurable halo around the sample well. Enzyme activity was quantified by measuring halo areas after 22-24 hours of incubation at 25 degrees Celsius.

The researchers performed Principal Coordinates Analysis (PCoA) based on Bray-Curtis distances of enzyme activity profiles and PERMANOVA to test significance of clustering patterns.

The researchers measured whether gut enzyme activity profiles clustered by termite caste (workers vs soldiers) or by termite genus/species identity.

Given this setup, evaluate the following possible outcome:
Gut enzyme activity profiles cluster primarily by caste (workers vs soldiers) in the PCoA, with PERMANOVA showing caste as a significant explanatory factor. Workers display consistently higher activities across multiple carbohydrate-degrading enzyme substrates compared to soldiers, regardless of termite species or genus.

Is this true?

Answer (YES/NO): NO